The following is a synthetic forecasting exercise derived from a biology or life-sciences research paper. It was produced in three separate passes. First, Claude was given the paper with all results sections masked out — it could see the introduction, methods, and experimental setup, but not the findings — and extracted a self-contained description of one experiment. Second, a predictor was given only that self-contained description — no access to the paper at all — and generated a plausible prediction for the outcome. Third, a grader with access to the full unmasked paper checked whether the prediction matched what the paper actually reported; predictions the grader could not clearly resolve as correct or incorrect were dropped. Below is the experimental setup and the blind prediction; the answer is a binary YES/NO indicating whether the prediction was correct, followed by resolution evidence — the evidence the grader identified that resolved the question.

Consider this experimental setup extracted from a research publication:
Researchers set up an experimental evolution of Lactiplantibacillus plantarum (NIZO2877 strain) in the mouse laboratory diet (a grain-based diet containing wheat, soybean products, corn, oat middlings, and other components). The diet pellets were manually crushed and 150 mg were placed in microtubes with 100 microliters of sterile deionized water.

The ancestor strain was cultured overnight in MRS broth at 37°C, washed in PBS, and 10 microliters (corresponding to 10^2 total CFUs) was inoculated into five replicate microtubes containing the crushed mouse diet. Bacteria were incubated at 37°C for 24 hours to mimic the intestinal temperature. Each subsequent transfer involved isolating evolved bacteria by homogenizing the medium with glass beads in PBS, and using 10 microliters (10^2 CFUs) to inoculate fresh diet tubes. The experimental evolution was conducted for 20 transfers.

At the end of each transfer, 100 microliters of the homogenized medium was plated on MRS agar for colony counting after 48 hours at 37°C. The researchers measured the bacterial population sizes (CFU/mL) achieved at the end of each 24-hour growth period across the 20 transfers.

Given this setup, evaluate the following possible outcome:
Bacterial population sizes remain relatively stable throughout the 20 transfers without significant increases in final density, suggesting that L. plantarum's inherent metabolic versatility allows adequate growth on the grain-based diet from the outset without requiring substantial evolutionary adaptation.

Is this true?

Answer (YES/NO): YES